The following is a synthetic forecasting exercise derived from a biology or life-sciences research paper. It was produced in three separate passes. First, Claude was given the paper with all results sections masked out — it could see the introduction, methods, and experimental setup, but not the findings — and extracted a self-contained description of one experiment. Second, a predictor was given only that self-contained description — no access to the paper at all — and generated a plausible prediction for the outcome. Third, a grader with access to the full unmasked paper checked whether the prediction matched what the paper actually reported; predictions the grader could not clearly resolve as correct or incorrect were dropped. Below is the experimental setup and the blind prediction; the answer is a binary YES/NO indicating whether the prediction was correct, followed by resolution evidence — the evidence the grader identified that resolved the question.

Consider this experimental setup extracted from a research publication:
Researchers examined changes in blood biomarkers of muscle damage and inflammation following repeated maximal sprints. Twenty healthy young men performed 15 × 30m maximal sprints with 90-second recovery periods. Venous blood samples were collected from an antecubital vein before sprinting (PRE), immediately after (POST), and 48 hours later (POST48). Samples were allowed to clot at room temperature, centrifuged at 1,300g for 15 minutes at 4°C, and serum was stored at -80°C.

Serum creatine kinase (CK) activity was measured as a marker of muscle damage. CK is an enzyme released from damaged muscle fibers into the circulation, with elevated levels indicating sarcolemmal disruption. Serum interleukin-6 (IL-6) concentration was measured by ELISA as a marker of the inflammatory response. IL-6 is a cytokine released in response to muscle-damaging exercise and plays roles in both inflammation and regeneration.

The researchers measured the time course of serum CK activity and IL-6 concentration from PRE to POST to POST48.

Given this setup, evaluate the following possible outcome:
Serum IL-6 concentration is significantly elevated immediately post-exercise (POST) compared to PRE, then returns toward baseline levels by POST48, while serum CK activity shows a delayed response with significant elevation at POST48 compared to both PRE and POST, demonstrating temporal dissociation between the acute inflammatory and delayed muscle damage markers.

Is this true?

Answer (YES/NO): NO